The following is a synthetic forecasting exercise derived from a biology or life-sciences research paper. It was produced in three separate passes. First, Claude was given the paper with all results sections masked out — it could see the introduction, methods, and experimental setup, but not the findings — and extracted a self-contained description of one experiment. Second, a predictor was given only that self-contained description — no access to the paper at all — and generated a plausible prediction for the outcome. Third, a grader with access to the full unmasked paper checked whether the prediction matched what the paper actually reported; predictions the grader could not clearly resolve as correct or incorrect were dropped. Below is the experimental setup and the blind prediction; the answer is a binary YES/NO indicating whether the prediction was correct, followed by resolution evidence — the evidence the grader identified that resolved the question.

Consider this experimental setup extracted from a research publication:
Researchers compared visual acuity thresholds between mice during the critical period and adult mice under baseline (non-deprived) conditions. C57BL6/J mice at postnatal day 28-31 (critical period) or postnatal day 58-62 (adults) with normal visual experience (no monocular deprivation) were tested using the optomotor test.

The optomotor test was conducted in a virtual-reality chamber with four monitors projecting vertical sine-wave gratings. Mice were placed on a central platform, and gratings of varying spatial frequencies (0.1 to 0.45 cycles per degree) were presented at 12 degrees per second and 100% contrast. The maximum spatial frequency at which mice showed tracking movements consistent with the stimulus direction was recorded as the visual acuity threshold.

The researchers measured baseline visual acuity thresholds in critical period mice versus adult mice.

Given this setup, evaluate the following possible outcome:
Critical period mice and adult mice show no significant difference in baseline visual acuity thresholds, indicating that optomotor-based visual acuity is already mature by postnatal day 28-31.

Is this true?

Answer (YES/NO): YES